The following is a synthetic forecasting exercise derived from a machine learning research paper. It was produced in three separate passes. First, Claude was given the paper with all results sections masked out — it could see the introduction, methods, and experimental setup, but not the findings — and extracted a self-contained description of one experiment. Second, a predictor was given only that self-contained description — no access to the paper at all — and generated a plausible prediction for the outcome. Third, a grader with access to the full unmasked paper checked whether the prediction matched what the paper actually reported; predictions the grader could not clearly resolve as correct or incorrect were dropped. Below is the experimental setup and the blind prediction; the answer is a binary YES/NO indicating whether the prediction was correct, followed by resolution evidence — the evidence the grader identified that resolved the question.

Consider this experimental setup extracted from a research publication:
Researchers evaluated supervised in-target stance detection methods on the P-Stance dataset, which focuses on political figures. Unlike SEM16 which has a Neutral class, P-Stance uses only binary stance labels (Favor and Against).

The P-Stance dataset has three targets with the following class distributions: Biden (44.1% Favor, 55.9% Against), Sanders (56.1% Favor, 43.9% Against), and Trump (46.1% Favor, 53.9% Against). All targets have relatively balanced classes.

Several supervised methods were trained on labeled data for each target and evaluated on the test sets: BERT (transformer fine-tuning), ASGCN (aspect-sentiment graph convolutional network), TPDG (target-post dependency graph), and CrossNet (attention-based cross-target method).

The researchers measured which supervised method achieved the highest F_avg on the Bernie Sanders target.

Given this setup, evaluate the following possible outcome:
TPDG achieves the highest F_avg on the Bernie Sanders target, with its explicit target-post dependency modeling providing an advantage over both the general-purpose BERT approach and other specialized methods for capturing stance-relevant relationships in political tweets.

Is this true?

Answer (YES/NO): YES